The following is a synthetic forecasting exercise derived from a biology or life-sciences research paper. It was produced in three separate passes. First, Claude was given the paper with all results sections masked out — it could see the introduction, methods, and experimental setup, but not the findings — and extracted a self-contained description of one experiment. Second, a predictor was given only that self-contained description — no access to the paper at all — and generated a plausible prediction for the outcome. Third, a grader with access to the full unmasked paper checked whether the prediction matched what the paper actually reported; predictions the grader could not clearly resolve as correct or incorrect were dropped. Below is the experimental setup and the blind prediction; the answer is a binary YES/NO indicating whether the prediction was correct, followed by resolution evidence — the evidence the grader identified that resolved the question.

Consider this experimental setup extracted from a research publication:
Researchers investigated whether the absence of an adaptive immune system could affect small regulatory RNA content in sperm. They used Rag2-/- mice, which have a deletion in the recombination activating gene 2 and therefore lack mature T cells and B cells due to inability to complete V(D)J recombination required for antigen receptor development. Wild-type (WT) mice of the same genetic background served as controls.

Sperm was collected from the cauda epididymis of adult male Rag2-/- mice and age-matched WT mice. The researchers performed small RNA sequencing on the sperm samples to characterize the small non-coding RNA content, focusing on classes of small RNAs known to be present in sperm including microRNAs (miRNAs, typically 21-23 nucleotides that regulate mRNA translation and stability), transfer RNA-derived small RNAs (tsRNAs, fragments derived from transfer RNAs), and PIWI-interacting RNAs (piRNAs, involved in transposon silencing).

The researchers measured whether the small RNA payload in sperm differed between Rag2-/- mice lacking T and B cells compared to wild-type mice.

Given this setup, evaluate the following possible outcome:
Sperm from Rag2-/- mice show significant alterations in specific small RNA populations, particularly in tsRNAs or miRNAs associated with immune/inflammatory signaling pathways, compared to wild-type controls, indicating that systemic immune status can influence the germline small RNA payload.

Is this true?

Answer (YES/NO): YES